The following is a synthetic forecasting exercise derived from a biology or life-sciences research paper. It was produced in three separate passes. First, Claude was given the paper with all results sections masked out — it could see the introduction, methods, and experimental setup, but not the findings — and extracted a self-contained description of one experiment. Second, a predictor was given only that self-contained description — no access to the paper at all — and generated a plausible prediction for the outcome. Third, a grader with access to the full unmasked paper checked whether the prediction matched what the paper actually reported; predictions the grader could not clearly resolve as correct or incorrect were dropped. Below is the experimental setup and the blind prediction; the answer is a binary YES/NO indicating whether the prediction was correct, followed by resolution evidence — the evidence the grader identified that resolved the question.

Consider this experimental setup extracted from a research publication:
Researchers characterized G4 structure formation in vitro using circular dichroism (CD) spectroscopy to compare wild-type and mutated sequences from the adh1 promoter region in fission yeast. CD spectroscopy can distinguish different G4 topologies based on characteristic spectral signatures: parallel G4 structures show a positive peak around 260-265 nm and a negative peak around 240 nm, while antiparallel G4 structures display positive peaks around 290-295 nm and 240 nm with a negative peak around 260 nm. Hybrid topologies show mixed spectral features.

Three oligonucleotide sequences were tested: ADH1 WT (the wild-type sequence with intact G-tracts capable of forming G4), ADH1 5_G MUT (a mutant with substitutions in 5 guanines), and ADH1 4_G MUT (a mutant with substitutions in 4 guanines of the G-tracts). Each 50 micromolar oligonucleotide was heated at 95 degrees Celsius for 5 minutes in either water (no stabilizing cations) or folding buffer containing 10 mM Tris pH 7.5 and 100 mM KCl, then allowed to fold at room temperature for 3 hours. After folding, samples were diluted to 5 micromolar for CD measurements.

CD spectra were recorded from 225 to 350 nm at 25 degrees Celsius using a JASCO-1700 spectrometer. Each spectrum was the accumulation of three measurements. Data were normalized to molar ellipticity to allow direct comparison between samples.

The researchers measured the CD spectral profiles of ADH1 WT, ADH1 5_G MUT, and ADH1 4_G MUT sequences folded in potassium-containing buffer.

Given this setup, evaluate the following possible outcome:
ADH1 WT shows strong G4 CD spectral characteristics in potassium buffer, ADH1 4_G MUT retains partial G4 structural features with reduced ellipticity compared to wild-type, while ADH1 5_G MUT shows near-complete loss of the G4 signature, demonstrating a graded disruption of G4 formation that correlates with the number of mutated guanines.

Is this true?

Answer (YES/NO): NO